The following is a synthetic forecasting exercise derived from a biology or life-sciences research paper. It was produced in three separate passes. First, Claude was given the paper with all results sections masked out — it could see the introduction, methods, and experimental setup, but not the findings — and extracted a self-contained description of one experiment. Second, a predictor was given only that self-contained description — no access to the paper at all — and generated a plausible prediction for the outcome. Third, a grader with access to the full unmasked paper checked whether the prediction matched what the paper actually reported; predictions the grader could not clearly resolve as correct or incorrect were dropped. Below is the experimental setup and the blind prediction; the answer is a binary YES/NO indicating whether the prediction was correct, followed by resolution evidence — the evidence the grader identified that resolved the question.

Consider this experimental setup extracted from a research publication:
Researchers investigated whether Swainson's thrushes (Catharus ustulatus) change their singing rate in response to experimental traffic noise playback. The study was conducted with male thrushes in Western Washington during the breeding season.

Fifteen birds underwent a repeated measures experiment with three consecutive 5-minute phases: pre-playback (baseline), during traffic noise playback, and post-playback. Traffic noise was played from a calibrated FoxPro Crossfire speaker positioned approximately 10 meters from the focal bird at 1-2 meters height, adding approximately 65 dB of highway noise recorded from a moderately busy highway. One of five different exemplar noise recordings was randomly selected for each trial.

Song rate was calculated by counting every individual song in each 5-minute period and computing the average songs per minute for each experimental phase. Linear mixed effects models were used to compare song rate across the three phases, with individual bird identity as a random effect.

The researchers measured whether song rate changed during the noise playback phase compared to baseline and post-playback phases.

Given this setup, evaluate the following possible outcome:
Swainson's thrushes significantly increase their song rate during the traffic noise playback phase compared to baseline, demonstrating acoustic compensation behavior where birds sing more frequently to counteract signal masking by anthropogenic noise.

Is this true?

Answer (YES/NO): NO